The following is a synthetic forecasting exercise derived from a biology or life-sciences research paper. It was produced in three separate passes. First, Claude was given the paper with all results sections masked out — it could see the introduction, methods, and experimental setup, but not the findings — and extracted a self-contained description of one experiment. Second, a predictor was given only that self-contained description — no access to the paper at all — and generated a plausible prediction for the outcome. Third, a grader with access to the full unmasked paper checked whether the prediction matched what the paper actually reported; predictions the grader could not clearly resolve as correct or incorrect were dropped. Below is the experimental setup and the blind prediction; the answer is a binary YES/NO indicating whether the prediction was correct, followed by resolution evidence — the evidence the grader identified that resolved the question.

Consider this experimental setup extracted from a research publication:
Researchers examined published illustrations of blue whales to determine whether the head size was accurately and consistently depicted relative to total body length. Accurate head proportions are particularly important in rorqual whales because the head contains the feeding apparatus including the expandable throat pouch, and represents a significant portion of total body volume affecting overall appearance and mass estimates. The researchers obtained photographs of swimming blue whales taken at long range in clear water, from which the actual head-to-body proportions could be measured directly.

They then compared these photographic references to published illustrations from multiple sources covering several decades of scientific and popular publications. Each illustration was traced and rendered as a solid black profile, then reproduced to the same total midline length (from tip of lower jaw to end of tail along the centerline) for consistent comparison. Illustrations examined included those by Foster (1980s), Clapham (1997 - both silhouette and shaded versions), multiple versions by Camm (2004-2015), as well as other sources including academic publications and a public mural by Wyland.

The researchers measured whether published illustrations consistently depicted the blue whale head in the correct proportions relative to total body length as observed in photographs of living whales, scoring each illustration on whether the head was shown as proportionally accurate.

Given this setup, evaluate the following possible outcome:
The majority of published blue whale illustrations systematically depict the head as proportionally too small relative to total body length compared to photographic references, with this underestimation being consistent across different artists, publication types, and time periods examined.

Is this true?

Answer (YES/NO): NO